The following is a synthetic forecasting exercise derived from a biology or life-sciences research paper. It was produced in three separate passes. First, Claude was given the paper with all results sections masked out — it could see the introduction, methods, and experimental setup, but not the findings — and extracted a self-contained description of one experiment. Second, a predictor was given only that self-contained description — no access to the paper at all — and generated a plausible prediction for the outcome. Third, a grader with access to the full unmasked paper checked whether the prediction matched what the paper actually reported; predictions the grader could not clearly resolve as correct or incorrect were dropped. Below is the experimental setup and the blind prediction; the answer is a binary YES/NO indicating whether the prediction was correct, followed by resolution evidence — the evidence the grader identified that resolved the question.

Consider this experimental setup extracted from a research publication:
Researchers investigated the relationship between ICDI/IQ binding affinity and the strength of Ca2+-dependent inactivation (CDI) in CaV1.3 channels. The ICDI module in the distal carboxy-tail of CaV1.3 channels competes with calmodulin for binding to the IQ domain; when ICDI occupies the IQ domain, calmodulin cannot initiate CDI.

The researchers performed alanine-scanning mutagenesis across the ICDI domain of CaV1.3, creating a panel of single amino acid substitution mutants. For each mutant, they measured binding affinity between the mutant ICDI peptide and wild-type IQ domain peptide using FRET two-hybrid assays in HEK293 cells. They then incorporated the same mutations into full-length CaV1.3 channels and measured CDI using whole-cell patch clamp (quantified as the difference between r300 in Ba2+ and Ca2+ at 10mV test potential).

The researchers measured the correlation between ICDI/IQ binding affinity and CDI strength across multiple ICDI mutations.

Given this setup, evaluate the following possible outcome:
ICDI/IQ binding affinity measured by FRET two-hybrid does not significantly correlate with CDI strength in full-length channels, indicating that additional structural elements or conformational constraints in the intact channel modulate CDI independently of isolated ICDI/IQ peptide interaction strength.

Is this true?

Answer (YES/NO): NO